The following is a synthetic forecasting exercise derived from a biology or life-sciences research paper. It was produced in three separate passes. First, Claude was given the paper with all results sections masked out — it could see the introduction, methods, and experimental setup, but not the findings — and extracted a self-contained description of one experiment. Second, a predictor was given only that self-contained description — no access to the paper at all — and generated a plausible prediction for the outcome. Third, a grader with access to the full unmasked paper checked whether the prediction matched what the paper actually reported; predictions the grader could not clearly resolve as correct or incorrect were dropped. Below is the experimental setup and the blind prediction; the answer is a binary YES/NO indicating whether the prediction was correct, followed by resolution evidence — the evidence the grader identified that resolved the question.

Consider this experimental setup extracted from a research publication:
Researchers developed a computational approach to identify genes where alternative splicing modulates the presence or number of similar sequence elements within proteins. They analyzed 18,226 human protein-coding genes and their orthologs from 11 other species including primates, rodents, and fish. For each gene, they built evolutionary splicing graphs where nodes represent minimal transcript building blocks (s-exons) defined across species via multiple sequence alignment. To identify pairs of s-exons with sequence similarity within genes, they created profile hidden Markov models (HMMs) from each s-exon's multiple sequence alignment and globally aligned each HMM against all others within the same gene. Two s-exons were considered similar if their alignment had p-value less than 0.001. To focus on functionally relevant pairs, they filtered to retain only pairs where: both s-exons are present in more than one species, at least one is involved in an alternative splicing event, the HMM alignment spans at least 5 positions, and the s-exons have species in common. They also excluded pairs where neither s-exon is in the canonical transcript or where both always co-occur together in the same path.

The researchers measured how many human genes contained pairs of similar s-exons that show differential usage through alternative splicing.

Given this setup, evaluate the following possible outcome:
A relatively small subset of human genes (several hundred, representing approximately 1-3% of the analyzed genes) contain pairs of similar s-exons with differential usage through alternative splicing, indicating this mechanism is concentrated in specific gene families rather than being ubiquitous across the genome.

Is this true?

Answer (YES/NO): NO